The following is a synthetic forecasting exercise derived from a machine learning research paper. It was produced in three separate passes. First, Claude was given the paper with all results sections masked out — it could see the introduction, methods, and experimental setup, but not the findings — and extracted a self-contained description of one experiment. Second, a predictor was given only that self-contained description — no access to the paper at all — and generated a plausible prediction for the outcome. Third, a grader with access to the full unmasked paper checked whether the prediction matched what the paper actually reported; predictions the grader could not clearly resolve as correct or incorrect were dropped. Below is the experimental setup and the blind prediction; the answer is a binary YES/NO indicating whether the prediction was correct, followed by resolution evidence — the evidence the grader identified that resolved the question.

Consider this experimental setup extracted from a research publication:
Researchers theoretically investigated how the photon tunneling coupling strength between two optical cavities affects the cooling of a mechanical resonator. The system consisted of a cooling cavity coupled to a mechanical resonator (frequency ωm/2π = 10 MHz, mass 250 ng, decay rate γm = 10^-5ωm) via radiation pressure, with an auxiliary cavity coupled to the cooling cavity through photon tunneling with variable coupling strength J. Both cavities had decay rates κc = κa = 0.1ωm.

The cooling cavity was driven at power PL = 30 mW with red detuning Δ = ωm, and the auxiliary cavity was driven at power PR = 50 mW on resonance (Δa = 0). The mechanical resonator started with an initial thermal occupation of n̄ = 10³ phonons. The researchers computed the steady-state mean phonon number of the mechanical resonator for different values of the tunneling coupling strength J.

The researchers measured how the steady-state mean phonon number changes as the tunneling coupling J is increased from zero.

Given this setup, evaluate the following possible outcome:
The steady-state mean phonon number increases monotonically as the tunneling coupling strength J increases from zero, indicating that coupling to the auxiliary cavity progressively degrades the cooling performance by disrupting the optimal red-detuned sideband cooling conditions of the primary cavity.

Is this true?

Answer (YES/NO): NO